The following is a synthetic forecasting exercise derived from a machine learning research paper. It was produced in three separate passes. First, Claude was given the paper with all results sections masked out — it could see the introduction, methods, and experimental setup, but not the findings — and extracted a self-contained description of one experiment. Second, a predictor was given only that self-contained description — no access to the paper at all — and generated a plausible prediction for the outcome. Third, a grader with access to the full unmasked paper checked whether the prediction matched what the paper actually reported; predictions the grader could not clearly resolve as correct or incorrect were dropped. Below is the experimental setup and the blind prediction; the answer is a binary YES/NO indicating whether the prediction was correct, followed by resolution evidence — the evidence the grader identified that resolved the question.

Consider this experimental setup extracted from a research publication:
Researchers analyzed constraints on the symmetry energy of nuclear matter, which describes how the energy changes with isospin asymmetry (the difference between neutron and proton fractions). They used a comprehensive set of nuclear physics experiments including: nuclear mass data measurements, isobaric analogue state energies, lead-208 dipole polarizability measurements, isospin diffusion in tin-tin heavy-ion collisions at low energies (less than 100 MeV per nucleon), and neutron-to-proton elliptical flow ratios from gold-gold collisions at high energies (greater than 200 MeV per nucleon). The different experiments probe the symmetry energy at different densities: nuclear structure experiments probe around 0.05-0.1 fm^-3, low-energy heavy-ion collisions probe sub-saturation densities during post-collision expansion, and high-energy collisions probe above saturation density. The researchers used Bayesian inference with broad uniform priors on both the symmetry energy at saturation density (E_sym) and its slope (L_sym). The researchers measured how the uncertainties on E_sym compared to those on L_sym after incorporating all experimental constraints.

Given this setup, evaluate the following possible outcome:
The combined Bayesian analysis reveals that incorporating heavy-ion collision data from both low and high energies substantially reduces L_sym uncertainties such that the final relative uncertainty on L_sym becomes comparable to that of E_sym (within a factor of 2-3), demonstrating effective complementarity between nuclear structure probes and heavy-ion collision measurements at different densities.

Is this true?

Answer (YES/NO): NO